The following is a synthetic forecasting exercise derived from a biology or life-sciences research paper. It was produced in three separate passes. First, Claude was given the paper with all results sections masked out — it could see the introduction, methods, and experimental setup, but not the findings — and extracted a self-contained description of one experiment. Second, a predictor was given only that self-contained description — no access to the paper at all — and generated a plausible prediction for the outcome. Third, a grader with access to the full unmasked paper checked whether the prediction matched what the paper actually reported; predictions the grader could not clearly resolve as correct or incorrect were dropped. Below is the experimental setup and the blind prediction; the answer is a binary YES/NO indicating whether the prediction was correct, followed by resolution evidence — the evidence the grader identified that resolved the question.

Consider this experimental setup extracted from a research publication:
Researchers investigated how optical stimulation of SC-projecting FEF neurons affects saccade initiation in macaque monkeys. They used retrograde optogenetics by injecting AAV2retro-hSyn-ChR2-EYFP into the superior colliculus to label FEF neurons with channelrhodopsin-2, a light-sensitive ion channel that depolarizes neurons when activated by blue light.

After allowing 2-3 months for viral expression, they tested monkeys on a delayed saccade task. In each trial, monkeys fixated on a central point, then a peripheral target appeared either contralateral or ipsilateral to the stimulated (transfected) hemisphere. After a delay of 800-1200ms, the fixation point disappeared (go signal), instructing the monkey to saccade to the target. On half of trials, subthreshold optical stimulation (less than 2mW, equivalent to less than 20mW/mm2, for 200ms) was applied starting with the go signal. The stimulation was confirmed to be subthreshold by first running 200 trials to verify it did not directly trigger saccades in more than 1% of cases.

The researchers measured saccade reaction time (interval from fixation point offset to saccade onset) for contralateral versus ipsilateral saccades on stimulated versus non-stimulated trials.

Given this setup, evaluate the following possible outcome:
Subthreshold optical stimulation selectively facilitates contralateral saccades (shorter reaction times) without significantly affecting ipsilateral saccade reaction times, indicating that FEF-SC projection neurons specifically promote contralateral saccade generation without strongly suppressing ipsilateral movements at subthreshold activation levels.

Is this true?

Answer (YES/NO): NO